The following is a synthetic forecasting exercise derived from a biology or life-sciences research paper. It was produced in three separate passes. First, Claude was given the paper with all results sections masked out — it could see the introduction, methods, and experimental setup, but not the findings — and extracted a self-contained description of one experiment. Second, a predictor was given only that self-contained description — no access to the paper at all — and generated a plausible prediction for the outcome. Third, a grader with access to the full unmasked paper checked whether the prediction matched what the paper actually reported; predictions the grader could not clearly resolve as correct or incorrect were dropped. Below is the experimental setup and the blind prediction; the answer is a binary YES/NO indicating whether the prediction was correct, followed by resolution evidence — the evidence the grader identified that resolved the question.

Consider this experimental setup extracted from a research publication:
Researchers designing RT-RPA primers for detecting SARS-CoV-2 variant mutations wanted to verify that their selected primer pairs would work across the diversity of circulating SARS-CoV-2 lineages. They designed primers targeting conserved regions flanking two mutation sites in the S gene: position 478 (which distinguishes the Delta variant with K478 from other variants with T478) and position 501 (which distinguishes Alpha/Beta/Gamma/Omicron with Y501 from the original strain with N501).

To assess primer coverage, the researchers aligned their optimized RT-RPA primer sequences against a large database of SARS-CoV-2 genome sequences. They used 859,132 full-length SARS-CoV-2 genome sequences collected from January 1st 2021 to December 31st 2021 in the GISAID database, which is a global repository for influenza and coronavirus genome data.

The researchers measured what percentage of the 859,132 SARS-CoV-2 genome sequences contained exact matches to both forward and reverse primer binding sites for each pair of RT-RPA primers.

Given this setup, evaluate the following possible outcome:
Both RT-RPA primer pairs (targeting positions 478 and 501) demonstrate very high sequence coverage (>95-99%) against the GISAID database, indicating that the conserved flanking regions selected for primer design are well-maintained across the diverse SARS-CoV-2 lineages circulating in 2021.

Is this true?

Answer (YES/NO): YES